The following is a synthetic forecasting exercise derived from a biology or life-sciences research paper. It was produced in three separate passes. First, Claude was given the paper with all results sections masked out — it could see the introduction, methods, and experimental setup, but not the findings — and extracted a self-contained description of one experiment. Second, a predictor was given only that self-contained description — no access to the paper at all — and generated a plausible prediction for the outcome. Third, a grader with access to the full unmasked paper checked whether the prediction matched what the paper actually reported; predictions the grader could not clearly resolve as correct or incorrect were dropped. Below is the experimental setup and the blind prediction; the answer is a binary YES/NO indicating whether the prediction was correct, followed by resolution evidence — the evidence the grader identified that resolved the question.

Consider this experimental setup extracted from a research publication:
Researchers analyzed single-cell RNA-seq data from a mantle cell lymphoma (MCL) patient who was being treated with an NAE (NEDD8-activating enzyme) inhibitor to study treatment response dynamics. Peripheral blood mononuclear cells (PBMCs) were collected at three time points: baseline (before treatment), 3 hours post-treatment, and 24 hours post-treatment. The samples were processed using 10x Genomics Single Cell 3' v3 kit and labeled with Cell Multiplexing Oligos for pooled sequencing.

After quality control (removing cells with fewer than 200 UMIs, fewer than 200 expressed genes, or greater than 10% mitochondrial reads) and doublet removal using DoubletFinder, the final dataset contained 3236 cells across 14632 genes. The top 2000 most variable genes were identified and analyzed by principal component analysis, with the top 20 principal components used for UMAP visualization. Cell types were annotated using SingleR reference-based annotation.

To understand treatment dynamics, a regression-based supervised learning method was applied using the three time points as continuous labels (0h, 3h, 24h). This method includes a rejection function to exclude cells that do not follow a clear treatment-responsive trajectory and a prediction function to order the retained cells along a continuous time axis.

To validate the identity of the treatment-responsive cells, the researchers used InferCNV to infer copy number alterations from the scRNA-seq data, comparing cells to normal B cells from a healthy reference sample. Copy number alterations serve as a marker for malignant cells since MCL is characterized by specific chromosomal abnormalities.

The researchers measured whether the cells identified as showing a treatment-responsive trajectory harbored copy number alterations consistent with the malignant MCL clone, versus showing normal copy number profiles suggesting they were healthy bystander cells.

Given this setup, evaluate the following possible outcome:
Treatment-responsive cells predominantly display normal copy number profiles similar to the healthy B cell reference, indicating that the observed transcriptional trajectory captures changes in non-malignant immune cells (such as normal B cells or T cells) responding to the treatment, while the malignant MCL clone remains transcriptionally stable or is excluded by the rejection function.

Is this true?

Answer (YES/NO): NO